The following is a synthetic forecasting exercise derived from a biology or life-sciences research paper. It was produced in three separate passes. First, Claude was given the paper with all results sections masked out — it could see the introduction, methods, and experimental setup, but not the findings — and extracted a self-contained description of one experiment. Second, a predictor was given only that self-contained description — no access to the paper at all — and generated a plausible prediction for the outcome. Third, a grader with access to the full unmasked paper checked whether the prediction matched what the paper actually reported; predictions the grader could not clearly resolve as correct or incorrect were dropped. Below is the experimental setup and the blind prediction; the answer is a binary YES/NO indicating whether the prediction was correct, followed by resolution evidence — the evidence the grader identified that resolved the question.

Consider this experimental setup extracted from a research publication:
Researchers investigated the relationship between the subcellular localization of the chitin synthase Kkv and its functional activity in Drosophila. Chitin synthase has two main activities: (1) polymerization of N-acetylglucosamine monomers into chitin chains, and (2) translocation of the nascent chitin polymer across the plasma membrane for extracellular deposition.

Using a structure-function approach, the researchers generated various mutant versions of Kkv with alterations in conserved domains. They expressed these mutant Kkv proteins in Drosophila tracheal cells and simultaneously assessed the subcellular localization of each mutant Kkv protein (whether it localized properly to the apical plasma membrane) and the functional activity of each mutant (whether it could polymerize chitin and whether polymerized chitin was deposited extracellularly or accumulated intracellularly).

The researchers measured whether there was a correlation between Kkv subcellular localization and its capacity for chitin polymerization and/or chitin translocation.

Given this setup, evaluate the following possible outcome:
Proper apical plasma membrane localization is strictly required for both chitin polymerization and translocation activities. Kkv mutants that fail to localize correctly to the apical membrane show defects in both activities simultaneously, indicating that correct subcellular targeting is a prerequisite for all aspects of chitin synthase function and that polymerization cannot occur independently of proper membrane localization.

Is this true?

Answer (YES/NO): NO